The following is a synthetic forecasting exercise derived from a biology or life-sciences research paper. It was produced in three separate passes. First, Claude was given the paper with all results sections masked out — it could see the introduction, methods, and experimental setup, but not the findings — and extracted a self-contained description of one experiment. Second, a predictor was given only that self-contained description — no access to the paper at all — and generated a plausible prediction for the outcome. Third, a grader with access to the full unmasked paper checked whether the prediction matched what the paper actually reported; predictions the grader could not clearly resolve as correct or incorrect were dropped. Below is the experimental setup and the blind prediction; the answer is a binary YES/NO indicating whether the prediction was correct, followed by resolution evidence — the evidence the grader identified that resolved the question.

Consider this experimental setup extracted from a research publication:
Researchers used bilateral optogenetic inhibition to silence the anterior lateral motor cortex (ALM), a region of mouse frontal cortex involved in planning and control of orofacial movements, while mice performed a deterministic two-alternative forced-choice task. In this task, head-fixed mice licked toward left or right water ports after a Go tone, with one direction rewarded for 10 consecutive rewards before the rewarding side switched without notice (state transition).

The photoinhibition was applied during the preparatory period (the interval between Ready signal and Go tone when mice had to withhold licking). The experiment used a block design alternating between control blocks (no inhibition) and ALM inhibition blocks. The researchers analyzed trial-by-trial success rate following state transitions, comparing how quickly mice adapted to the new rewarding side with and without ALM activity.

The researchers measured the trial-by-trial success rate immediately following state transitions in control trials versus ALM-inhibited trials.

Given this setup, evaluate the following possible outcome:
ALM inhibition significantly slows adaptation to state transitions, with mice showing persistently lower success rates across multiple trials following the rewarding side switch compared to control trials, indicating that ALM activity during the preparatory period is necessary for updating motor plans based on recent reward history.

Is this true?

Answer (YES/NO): NO